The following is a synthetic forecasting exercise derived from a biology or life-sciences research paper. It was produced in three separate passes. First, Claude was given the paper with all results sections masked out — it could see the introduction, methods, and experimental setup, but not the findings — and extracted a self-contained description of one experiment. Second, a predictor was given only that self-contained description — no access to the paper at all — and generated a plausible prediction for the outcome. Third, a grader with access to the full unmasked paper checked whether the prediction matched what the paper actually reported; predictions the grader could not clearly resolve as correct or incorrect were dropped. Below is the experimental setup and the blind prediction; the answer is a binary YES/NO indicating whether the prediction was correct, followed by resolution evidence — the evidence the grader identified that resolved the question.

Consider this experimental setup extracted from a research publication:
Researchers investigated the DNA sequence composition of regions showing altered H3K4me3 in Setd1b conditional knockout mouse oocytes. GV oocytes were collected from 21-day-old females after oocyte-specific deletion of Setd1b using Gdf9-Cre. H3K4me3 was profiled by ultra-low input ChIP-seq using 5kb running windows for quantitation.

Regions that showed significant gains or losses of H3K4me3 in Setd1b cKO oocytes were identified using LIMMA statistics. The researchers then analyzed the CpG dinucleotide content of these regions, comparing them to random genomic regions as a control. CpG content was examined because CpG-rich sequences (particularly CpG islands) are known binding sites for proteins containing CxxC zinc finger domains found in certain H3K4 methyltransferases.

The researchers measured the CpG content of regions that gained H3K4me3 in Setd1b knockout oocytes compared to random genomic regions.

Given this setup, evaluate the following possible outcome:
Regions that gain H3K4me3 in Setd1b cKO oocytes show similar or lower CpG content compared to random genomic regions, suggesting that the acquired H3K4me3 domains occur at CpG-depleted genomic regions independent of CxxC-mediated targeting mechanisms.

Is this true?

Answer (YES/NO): NO